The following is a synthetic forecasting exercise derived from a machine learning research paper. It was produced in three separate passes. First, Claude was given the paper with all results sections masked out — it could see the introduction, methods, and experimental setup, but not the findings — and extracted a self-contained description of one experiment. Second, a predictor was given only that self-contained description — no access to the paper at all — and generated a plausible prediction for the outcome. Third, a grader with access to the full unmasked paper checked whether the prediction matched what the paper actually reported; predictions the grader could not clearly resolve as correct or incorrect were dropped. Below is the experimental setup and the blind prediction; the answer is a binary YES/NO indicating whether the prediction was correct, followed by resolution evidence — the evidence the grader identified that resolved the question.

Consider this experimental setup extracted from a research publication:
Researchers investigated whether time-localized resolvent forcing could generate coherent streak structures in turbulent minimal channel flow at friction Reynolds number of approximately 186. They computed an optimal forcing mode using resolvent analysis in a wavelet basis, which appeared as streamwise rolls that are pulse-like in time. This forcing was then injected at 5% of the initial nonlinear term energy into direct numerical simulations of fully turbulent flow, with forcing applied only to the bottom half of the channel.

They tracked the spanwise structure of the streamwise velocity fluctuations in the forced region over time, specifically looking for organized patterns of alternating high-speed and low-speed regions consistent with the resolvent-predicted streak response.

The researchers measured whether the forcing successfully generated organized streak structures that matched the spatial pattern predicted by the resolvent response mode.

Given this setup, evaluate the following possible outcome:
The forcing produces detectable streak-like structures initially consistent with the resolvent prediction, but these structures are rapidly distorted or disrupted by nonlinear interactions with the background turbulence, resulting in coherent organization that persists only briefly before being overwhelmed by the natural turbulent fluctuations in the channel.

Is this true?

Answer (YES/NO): YES